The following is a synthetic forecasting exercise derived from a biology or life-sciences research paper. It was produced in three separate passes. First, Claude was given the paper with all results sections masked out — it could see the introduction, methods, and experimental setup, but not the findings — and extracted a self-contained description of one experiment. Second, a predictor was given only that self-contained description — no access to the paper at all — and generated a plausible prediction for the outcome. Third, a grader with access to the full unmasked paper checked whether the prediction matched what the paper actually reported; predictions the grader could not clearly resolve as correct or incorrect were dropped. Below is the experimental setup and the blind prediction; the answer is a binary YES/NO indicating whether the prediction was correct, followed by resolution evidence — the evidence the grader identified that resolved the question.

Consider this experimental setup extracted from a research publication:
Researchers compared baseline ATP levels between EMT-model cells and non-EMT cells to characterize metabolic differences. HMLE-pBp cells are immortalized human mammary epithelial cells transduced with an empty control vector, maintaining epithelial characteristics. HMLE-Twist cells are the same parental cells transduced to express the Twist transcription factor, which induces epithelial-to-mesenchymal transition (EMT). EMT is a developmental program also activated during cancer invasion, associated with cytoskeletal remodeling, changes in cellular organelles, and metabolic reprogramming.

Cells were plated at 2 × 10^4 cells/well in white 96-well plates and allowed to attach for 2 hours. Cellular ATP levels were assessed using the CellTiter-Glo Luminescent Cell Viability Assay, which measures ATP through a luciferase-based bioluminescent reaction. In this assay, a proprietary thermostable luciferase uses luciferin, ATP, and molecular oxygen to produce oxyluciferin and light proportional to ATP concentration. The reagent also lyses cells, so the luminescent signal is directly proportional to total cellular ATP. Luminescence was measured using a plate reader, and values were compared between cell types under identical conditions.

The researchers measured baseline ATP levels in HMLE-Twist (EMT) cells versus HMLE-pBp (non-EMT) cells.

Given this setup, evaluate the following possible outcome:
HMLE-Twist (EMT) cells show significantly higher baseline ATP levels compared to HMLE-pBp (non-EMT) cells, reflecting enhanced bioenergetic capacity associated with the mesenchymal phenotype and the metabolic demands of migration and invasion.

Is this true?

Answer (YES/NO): YES